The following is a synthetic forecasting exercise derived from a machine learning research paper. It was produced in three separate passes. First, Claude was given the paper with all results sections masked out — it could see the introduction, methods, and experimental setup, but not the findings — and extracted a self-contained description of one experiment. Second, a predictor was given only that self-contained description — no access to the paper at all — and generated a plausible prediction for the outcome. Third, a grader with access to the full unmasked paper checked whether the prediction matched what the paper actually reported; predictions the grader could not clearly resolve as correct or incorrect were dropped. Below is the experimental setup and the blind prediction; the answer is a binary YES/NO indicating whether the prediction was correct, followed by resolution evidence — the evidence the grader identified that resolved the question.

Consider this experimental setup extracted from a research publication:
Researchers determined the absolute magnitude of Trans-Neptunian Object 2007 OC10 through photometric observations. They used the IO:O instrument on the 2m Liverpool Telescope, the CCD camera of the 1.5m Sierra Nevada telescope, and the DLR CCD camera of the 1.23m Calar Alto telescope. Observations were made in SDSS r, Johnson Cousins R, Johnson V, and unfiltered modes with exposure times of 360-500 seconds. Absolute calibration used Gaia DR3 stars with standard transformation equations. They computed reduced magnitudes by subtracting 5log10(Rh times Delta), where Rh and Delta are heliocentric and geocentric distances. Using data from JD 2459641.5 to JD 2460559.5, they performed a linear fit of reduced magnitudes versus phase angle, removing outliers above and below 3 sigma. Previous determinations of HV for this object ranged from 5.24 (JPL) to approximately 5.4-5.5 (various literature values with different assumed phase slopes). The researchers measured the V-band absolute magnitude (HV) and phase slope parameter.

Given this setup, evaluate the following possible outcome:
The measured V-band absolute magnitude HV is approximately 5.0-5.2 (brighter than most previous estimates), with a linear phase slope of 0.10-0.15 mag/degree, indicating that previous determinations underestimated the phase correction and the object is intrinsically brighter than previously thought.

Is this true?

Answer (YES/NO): NO